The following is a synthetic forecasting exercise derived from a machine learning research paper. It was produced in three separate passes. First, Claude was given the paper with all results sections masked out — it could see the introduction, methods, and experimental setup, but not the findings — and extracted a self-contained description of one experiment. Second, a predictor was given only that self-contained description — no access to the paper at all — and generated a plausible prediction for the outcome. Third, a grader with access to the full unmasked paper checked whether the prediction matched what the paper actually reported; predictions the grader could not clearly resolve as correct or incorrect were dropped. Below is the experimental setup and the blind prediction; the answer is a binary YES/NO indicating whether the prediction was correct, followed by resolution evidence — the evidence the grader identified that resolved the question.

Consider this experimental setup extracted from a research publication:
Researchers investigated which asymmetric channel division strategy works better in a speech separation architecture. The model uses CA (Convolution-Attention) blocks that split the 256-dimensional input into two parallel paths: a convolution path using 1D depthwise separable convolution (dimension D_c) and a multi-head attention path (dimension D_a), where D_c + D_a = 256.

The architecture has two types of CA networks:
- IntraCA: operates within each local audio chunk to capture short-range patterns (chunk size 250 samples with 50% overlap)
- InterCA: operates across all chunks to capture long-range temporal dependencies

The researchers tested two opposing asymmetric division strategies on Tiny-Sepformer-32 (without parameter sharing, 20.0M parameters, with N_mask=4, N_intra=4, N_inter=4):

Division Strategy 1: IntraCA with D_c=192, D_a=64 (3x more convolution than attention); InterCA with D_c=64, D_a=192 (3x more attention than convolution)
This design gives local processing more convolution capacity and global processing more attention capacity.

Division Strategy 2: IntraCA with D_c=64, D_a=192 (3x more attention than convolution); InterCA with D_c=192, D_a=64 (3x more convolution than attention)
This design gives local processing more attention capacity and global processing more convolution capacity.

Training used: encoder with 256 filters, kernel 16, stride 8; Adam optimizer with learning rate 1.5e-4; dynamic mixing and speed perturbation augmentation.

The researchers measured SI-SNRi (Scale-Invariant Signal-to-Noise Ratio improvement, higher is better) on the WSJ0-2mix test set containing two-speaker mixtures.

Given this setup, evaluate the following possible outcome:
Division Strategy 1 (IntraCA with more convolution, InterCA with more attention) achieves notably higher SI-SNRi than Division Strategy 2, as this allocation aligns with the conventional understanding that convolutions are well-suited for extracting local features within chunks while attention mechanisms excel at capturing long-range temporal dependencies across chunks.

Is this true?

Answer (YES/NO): YES